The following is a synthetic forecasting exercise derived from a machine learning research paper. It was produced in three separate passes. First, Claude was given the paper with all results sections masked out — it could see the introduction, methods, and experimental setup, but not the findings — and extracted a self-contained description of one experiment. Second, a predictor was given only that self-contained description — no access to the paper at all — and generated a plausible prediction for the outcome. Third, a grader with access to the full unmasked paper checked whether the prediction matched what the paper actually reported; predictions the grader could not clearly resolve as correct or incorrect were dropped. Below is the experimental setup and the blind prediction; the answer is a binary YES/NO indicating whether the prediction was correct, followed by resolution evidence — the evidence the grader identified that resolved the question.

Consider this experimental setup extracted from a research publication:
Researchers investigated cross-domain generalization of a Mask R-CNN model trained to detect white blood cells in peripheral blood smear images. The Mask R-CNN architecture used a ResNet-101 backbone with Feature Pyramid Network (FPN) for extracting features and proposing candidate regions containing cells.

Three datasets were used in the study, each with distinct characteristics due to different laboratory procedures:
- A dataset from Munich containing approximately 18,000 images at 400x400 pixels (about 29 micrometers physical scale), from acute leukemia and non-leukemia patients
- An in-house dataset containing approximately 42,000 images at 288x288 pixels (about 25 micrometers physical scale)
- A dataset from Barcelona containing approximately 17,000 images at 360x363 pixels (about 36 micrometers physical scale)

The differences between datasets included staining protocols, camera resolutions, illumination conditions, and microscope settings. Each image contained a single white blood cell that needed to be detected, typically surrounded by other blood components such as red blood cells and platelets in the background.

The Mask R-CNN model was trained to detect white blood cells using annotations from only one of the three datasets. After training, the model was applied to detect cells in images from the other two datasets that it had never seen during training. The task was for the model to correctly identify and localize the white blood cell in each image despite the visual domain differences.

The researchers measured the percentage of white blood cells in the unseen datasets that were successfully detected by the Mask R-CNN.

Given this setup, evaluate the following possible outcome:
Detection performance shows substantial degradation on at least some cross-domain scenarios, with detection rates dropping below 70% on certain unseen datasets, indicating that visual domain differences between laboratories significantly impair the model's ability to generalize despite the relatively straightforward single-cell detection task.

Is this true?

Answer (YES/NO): NO